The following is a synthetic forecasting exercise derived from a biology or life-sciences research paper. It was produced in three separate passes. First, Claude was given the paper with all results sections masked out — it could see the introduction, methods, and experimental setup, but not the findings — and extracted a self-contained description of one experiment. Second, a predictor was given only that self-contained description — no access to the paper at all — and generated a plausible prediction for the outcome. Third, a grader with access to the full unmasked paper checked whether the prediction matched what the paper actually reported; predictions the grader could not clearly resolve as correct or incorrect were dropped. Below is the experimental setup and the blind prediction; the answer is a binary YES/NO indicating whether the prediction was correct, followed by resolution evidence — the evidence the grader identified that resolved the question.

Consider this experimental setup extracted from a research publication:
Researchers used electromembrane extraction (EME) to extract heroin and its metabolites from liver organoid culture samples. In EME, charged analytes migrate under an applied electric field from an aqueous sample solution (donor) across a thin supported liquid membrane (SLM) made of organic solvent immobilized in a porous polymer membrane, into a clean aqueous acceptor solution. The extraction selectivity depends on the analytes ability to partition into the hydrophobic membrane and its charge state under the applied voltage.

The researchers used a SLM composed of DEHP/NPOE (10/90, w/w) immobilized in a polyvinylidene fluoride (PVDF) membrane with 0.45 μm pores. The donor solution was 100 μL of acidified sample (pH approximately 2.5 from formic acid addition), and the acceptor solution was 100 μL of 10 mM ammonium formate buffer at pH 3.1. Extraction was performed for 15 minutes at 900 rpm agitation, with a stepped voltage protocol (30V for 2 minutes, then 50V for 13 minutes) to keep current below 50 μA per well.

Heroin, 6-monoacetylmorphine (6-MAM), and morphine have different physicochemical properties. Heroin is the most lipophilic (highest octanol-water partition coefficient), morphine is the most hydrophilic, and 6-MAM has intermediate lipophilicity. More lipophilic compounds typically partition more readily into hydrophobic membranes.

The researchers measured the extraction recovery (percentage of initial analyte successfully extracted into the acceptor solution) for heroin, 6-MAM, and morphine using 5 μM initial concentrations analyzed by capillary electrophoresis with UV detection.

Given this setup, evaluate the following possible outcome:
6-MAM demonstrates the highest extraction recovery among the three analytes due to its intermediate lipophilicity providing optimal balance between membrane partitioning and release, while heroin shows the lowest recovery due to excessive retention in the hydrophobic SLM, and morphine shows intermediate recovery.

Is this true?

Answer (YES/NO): NO